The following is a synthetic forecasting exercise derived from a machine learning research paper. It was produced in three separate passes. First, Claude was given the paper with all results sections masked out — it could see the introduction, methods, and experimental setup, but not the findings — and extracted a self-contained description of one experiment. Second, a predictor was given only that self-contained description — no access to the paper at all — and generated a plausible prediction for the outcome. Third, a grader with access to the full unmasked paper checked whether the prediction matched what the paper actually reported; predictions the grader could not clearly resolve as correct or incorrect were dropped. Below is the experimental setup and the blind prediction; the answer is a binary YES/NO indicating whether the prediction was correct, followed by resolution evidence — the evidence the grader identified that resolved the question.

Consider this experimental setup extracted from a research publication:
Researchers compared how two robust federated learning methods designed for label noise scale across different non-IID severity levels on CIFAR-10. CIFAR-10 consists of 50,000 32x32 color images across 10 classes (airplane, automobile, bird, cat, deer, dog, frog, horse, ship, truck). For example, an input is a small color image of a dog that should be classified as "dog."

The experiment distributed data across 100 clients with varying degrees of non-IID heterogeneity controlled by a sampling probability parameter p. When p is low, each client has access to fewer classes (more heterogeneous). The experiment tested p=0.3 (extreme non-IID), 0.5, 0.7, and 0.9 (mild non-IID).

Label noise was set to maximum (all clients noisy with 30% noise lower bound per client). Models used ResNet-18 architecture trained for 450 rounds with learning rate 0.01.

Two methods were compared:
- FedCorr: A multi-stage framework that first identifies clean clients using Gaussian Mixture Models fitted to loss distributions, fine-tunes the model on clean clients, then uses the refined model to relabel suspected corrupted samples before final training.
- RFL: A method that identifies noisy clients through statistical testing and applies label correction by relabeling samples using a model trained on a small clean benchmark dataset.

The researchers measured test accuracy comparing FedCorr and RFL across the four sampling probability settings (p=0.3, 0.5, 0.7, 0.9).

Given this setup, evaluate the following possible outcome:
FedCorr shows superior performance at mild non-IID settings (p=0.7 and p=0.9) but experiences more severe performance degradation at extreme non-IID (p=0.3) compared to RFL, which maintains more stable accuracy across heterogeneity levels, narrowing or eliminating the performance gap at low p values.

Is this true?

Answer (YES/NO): NO